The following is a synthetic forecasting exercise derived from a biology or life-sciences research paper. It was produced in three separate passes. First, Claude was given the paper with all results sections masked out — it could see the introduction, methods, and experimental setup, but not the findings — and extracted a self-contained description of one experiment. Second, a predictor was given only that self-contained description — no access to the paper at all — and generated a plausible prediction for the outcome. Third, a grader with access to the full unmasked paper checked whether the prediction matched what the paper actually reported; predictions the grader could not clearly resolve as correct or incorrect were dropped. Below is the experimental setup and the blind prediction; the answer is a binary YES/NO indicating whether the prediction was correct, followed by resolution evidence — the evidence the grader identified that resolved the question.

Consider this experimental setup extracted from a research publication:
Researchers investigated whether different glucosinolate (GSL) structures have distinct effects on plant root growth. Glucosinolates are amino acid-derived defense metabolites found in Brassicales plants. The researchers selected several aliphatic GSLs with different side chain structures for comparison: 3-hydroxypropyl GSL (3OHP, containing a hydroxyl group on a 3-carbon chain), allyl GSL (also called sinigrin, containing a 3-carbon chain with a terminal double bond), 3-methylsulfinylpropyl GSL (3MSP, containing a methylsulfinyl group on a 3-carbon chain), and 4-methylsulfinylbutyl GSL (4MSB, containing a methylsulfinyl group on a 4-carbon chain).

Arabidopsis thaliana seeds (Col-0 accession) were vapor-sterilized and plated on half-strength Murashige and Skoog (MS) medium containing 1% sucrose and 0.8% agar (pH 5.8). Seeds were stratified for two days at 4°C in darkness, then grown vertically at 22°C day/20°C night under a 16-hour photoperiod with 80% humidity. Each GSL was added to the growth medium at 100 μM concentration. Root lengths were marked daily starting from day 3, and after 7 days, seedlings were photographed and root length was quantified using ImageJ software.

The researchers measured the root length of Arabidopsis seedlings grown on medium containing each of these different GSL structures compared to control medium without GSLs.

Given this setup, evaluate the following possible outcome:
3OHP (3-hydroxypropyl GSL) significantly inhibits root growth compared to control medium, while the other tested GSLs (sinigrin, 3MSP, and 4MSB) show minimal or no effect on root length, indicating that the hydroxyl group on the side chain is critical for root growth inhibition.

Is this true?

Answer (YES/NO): YES